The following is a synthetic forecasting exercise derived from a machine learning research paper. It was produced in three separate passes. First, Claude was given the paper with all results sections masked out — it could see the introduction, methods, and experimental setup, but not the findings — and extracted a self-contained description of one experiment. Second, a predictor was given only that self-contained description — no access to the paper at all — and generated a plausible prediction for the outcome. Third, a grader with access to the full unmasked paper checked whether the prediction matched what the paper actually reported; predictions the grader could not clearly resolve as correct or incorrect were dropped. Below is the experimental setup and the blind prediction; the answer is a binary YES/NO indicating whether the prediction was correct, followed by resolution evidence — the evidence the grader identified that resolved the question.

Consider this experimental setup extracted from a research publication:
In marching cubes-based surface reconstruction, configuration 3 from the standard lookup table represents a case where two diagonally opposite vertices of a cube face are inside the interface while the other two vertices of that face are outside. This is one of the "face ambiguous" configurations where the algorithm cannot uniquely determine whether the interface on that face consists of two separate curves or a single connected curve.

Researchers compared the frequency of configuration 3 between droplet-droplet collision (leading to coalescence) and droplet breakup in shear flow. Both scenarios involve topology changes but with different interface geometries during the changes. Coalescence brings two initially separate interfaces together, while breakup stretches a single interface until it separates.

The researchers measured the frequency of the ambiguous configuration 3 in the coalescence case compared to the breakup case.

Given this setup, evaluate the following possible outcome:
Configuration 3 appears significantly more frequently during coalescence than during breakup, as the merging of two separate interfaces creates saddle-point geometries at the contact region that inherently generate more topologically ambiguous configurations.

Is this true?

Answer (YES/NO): NO